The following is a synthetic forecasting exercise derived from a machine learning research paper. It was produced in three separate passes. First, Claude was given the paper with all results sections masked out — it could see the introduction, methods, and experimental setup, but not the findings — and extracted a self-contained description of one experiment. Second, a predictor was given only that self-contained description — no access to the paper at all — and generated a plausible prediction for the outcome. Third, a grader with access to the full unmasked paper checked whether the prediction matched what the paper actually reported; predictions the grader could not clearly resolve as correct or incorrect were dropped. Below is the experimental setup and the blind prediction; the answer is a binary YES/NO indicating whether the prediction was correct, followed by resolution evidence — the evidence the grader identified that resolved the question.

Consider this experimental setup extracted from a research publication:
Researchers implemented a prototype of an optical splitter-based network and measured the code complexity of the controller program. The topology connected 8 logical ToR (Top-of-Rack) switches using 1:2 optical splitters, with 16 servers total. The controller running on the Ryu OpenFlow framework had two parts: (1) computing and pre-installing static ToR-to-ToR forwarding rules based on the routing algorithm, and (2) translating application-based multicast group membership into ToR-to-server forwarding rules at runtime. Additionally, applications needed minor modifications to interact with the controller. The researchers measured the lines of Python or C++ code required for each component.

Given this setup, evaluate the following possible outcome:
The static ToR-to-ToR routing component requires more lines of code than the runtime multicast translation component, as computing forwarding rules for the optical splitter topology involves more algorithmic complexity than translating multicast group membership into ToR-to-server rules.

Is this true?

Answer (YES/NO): YES